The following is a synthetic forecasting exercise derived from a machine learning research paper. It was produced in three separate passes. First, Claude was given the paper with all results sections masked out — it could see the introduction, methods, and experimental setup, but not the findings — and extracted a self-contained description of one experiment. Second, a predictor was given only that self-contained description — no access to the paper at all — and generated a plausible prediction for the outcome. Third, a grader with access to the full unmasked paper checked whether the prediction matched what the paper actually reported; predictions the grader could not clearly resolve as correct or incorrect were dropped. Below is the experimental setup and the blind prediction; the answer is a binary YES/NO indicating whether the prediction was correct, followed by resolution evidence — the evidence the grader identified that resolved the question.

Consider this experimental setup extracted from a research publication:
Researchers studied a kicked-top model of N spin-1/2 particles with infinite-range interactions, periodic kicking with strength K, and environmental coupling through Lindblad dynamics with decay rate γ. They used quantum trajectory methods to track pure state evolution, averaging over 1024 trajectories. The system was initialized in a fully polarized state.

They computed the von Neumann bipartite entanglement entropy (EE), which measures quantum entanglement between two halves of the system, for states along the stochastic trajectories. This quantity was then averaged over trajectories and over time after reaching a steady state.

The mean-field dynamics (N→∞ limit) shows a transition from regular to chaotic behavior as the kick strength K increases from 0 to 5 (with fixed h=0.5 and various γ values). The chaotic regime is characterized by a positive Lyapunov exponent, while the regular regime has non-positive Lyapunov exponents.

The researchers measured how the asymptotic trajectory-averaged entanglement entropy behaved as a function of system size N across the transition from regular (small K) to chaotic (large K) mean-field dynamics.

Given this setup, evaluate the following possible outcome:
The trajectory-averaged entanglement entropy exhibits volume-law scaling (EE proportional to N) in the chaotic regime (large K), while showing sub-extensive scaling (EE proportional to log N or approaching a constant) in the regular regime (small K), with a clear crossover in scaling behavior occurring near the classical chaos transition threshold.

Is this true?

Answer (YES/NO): NO